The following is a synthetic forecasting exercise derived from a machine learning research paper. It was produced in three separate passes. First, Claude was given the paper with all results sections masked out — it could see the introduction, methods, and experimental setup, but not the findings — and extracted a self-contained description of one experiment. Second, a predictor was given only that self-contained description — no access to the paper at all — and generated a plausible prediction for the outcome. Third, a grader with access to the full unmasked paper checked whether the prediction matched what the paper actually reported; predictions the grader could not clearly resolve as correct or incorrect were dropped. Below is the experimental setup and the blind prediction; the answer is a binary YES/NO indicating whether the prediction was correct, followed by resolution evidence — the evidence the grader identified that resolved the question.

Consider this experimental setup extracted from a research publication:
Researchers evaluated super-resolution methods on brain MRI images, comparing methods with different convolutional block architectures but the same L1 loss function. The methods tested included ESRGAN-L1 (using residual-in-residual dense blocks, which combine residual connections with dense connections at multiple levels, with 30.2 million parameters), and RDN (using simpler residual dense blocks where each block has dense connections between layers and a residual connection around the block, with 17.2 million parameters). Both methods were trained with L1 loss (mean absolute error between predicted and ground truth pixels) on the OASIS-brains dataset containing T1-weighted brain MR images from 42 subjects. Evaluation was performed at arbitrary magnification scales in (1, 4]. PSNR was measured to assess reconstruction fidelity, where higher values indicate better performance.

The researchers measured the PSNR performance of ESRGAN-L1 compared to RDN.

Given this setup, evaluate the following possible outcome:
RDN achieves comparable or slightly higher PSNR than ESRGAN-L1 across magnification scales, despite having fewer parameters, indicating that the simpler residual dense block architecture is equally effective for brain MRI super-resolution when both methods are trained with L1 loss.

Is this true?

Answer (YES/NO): NO